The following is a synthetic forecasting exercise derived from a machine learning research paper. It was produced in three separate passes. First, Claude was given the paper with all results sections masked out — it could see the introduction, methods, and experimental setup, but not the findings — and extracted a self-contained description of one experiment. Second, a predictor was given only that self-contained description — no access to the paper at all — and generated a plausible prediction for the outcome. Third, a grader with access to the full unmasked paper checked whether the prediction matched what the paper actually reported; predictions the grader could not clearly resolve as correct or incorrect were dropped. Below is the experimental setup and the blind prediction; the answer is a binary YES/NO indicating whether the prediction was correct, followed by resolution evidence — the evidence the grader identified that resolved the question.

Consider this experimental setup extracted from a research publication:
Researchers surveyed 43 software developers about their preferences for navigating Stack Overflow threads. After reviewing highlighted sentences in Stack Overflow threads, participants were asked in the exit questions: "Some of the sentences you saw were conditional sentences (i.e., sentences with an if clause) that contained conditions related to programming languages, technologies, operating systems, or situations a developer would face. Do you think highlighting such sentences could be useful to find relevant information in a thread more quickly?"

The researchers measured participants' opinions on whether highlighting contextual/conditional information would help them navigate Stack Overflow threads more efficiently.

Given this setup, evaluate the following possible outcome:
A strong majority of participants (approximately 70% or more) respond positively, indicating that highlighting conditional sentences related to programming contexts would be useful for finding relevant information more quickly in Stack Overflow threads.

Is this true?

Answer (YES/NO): NO